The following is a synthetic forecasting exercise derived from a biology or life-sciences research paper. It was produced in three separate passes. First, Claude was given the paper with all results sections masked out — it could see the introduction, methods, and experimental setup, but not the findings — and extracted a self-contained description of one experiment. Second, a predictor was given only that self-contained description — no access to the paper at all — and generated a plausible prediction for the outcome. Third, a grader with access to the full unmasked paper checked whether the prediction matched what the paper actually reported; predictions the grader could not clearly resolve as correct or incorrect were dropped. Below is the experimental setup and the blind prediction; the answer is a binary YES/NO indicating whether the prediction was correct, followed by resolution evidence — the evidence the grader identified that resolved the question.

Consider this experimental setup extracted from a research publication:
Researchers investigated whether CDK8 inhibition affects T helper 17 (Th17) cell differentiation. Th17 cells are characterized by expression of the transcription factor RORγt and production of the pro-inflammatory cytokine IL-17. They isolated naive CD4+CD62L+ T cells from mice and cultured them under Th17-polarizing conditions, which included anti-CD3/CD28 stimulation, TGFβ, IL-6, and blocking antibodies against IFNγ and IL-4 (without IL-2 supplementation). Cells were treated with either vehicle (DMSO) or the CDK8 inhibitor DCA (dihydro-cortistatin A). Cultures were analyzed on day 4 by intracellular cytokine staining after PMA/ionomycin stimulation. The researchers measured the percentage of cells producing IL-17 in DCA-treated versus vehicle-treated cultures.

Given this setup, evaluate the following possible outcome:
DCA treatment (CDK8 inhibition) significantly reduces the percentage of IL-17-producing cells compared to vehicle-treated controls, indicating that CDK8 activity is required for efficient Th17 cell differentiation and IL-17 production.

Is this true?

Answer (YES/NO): YES